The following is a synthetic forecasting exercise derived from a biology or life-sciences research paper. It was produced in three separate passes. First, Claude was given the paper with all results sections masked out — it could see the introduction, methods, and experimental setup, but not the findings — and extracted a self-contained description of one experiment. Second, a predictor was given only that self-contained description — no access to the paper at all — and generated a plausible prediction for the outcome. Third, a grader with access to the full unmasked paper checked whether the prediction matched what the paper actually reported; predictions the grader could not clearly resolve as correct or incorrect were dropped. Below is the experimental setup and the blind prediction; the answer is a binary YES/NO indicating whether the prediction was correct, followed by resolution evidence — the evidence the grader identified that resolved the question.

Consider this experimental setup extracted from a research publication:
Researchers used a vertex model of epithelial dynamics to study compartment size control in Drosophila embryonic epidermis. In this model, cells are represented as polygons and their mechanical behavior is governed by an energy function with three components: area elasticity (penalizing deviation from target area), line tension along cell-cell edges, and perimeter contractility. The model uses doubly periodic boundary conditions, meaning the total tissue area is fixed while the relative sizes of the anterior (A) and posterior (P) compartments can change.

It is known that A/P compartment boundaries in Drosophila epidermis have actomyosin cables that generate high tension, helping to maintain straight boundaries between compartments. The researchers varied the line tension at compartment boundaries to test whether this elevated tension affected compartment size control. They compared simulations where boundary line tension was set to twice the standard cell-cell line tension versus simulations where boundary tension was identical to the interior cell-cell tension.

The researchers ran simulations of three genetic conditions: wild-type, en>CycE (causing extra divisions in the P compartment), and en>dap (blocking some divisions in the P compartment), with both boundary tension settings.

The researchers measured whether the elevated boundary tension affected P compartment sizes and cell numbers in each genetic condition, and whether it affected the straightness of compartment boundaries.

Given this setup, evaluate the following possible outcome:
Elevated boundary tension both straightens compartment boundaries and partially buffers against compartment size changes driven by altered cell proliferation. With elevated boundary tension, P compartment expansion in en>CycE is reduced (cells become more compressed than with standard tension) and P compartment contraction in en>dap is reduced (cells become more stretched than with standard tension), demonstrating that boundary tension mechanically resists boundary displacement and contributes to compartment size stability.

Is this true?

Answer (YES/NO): NO